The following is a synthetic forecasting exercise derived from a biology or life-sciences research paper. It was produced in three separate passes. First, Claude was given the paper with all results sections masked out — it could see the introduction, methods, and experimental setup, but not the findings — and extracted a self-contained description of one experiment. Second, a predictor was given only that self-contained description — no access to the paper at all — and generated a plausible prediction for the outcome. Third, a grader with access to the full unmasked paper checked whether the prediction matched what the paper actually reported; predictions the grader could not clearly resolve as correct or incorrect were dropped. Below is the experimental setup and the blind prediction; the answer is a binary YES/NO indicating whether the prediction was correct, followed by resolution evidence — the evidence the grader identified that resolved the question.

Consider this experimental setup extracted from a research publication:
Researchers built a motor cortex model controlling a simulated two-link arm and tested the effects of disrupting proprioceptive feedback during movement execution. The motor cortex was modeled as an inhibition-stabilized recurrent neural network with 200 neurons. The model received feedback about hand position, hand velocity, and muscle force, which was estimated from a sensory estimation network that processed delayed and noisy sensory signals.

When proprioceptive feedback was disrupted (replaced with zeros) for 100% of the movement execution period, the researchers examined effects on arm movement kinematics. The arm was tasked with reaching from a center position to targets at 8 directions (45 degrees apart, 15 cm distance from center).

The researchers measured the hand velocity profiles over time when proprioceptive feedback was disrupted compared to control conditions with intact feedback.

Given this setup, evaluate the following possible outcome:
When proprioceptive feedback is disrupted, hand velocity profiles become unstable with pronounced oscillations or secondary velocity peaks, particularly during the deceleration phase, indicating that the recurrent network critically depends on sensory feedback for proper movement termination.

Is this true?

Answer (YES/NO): NO